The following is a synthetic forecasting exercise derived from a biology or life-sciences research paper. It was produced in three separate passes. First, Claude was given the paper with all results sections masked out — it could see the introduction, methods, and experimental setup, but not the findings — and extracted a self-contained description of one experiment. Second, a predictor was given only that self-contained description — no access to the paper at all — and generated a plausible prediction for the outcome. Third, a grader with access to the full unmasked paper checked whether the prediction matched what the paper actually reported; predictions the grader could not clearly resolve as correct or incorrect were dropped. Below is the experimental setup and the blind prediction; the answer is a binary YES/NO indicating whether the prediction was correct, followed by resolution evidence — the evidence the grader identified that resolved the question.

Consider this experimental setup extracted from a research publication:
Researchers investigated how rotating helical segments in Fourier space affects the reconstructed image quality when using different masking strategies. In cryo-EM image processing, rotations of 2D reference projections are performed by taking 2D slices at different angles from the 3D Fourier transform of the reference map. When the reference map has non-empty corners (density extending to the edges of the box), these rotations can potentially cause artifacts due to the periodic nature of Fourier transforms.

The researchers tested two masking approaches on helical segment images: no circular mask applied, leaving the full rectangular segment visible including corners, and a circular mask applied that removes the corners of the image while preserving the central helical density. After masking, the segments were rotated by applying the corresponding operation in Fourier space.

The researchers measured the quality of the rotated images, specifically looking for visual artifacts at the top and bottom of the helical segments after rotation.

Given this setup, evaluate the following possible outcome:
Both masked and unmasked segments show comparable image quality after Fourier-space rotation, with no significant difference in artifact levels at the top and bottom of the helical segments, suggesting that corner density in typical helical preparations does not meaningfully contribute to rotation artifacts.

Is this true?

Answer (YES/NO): NO